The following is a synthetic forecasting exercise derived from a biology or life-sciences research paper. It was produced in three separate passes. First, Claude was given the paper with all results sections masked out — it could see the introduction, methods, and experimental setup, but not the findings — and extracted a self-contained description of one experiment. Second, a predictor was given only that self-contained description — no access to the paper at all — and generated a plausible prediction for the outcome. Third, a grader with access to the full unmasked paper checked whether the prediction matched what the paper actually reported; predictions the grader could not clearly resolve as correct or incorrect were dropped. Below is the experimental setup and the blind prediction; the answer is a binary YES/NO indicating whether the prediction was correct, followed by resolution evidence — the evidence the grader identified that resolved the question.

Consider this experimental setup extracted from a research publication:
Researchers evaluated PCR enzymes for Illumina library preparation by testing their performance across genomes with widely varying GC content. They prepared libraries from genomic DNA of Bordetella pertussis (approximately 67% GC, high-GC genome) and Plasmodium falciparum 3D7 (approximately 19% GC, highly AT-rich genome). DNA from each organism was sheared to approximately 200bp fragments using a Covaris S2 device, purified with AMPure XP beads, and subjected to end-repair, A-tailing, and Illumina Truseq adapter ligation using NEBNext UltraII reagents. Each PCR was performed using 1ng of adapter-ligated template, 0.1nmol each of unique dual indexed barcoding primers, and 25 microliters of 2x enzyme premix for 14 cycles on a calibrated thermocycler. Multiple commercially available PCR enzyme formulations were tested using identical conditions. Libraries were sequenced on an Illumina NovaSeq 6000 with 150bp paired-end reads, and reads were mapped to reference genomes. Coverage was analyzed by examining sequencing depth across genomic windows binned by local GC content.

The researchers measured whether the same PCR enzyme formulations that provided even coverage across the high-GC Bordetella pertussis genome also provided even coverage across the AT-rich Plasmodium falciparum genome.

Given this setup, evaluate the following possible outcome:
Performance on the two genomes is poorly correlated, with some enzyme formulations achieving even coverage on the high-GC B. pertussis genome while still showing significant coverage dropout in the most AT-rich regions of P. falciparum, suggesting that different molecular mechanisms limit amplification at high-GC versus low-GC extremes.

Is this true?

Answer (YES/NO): NO